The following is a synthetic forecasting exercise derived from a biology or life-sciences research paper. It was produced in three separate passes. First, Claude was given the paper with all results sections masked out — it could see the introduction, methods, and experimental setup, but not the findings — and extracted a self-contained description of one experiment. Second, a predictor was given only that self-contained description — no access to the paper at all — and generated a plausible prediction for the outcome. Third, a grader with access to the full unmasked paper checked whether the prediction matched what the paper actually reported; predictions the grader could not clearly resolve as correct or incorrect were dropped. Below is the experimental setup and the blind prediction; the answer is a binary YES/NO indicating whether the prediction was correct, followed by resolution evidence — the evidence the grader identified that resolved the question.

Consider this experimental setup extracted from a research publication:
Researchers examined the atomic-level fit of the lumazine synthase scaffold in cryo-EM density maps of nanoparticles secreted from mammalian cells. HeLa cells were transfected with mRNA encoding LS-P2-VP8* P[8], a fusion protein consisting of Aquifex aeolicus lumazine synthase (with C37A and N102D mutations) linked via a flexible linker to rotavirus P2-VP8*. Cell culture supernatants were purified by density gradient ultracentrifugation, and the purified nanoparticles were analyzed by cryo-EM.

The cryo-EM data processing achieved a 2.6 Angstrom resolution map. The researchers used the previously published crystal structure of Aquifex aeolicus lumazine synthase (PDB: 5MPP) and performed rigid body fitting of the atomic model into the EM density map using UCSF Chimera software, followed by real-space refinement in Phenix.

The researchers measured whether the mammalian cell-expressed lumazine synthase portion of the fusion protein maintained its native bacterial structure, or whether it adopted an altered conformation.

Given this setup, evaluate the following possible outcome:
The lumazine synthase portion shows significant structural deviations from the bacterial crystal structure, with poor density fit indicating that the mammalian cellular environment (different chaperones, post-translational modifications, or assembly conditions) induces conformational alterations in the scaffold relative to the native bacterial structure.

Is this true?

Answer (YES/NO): NO